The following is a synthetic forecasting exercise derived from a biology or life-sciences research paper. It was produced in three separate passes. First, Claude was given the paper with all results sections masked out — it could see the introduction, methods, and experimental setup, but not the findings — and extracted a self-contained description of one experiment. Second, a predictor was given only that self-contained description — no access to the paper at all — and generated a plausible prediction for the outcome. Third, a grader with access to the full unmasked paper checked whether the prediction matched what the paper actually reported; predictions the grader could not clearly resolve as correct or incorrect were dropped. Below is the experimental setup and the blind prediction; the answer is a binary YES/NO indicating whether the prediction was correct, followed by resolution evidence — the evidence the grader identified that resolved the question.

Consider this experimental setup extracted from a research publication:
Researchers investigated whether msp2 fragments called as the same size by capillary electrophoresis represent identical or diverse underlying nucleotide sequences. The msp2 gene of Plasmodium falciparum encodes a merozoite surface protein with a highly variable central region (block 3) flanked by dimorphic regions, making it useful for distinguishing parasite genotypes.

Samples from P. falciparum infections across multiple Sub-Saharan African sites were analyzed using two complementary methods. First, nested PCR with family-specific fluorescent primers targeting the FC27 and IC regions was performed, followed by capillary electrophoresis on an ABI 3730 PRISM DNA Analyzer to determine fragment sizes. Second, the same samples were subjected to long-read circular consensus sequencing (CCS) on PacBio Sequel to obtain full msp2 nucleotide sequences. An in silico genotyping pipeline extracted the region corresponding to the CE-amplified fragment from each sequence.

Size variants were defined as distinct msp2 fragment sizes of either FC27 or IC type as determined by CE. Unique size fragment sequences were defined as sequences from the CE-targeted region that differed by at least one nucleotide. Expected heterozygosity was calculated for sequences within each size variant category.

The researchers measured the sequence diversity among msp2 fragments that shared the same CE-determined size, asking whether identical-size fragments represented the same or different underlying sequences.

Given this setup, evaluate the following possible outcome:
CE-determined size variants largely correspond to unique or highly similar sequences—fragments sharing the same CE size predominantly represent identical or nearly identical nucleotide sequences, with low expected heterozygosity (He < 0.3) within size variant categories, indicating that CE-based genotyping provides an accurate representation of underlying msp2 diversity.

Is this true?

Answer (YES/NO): NO